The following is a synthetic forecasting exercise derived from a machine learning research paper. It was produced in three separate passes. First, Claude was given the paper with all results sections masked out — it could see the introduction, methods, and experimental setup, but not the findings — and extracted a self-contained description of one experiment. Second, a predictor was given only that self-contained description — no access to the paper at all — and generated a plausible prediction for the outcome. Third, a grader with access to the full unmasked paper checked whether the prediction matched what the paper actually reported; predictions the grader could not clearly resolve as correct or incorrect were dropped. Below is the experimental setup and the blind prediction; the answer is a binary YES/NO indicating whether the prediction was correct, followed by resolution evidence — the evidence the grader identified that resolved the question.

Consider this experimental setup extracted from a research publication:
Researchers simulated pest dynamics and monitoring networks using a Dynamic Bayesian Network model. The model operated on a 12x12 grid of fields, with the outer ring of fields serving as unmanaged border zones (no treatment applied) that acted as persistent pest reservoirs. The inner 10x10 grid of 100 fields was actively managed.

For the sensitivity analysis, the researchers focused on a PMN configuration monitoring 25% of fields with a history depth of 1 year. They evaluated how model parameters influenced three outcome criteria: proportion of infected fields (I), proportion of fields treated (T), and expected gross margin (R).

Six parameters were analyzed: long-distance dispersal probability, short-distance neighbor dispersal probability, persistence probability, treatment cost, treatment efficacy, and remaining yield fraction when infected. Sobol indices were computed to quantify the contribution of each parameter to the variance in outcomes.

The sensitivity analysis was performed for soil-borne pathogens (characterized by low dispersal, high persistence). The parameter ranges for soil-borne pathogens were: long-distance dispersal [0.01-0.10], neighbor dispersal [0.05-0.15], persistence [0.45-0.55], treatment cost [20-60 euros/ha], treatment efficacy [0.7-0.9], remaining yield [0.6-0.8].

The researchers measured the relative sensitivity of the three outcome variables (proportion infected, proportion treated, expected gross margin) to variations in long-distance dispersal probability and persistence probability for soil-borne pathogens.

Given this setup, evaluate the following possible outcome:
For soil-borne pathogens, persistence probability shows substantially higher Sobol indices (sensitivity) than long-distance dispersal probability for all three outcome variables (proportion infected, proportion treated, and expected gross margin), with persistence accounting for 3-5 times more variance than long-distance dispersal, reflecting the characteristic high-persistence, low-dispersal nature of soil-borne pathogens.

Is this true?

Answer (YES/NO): NO